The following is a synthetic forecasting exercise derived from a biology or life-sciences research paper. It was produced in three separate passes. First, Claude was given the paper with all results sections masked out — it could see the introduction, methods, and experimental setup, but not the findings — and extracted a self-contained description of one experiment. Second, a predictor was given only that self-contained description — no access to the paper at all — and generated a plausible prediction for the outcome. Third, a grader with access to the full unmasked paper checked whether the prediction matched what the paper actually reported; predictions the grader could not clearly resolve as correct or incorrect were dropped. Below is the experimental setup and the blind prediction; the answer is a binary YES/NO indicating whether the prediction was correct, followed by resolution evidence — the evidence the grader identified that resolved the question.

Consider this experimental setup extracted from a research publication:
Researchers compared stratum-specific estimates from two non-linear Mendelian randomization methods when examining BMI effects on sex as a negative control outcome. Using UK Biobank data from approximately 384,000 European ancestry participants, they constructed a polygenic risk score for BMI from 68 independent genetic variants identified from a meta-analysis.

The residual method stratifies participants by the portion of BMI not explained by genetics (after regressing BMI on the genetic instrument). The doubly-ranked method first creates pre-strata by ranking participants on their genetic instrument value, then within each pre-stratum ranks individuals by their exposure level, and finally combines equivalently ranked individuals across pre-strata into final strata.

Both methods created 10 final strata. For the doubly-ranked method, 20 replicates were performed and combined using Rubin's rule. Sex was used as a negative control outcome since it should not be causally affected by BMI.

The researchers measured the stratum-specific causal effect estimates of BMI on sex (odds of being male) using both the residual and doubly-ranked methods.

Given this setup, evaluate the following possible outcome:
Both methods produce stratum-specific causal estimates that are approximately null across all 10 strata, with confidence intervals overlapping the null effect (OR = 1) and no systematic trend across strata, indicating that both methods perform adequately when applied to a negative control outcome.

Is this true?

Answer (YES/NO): NO